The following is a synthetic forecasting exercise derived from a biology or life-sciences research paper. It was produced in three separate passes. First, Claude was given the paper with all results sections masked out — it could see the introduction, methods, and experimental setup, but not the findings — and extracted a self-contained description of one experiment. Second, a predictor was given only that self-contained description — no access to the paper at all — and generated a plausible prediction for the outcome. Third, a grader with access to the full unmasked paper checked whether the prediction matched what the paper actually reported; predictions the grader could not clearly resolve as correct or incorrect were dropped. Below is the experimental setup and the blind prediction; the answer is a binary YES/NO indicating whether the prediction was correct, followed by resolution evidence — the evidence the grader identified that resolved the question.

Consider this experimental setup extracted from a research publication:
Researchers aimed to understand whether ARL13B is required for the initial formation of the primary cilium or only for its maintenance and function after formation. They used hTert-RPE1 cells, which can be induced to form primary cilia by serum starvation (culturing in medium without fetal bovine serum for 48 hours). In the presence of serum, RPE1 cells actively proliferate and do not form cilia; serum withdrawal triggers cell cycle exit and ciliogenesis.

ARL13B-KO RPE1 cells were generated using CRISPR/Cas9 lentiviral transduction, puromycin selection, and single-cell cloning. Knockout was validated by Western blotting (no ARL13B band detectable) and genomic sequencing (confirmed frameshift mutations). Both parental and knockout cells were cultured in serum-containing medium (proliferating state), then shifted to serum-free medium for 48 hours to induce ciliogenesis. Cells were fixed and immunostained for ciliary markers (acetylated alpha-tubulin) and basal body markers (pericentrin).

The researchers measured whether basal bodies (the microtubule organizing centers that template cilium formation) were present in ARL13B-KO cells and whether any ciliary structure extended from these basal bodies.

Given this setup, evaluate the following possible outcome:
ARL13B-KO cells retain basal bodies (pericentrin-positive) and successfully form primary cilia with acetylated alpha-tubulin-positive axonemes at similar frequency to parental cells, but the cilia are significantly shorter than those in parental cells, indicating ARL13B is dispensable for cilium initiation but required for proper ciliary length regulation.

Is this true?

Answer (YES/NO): NO